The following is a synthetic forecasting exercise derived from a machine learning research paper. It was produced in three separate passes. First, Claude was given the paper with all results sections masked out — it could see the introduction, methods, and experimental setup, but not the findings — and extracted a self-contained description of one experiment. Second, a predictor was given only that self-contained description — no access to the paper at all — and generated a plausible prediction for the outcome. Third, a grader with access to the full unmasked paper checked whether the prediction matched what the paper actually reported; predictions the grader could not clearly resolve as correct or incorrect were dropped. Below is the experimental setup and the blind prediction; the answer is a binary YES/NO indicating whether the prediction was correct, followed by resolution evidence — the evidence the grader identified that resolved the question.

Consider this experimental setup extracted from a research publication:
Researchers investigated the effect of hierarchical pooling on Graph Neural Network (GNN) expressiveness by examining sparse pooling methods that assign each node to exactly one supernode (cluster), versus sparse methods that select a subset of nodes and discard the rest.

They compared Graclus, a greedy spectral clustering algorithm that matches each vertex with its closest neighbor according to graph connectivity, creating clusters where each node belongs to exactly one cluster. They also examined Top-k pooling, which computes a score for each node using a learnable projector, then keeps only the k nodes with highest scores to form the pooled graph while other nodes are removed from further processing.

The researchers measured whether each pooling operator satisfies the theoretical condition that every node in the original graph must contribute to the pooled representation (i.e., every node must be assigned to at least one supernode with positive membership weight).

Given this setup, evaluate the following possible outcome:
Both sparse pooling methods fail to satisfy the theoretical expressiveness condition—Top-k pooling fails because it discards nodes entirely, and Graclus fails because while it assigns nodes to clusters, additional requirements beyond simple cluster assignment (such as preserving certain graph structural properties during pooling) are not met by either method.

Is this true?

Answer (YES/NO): NO